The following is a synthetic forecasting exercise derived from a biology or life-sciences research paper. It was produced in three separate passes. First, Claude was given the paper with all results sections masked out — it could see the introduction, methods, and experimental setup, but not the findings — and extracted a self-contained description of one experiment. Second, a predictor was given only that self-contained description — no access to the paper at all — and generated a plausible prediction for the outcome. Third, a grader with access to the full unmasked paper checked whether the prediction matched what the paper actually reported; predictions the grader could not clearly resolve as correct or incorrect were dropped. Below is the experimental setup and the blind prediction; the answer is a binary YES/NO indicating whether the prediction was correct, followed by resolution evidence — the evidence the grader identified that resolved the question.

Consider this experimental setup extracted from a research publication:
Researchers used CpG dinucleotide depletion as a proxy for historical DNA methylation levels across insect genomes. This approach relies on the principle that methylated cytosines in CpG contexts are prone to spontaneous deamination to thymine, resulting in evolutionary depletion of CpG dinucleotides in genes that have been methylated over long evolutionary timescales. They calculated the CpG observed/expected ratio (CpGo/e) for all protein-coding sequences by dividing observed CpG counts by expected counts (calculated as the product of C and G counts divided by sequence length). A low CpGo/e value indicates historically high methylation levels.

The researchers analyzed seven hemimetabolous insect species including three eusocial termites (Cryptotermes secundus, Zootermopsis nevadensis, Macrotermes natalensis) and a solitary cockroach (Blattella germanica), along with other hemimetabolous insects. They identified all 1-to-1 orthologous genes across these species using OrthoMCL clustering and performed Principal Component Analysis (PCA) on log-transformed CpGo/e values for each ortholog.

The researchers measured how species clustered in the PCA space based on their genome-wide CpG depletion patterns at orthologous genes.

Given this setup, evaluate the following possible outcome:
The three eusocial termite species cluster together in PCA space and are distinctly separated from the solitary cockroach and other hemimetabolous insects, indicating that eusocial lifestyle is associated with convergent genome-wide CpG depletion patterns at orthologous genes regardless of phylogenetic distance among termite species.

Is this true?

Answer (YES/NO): YES